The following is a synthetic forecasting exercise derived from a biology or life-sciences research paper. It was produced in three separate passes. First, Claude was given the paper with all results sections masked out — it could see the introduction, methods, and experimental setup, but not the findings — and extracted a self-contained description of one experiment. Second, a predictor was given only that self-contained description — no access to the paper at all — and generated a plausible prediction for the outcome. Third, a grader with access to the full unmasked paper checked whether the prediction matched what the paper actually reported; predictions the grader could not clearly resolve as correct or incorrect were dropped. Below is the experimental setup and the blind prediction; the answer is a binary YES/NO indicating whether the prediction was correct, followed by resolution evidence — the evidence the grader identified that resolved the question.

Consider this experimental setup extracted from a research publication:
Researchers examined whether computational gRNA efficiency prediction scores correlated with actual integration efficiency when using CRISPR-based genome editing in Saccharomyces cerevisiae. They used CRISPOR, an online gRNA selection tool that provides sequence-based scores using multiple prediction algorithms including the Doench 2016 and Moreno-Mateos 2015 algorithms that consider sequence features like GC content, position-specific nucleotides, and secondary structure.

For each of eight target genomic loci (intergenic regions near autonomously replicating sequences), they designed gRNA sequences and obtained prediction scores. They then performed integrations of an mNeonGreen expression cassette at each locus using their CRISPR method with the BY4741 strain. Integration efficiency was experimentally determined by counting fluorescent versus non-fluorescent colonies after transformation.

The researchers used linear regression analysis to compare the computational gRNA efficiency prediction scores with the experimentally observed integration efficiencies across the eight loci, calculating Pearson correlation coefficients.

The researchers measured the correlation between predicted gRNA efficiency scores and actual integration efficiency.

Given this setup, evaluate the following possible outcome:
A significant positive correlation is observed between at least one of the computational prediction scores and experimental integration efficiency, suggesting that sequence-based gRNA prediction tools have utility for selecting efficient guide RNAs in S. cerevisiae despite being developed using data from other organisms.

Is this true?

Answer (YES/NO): NO